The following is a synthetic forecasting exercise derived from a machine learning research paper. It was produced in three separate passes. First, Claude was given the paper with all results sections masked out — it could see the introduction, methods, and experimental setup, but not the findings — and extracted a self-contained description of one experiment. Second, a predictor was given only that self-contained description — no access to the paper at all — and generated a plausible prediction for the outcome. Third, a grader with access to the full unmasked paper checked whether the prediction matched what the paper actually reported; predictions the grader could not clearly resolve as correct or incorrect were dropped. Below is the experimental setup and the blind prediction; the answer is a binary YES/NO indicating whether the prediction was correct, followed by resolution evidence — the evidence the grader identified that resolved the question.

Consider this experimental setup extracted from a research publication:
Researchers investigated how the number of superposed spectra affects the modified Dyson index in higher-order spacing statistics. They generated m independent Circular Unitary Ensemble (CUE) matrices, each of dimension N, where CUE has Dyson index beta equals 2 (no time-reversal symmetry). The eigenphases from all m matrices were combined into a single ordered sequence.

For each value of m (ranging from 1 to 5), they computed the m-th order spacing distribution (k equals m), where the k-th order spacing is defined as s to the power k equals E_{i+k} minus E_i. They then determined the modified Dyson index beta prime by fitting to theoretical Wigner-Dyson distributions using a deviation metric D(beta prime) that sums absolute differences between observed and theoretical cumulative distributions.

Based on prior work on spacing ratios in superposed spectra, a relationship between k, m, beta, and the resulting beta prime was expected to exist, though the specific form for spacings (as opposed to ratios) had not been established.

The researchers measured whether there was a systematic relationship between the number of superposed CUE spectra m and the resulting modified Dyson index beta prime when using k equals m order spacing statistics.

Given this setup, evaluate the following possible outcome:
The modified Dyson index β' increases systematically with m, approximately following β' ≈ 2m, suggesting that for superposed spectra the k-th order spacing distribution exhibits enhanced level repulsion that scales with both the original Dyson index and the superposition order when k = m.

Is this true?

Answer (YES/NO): NO